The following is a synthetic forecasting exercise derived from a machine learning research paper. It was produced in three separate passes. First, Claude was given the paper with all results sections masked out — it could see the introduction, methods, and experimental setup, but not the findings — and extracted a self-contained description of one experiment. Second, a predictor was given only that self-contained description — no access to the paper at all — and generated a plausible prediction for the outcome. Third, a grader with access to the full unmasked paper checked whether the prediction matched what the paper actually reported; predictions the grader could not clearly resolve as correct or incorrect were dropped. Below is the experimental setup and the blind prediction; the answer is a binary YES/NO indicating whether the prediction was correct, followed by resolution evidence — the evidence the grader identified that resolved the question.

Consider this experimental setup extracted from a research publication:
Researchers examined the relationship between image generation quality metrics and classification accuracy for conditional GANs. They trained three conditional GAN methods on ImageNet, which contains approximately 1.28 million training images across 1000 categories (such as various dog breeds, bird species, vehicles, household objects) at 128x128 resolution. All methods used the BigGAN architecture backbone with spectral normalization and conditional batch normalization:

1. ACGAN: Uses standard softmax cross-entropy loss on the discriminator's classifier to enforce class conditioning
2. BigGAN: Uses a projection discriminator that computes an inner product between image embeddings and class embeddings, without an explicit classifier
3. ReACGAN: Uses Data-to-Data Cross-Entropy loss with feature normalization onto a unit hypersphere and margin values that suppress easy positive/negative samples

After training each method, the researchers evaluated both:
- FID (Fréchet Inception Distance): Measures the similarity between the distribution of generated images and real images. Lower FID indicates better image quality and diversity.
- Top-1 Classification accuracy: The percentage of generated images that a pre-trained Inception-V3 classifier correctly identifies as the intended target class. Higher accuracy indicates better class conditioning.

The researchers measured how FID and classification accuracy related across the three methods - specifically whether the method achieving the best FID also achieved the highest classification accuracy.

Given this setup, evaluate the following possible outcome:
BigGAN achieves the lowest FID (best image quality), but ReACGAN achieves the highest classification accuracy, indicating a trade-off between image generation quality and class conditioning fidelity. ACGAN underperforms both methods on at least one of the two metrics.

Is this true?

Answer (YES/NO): NO